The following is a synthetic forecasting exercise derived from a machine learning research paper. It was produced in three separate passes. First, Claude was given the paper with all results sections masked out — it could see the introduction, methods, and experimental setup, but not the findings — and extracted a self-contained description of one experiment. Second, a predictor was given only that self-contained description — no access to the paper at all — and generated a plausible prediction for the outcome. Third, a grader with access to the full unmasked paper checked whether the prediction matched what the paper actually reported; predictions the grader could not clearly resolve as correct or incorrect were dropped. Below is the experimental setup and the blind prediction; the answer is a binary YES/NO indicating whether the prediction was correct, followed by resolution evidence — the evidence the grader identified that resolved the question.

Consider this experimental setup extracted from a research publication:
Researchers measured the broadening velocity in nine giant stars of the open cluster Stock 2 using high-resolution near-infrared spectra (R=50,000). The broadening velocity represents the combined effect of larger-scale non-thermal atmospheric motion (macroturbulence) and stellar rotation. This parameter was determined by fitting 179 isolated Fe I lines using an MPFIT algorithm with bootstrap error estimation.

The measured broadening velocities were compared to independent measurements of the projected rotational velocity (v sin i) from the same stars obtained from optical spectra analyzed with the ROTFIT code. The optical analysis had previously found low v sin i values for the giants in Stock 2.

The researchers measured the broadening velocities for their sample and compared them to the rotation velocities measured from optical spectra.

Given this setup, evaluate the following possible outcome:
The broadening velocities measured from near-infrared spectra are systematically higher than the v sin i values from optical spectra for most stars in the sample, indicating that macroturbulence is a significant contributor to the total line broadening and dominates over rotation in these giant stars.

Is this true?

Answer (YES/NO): NO